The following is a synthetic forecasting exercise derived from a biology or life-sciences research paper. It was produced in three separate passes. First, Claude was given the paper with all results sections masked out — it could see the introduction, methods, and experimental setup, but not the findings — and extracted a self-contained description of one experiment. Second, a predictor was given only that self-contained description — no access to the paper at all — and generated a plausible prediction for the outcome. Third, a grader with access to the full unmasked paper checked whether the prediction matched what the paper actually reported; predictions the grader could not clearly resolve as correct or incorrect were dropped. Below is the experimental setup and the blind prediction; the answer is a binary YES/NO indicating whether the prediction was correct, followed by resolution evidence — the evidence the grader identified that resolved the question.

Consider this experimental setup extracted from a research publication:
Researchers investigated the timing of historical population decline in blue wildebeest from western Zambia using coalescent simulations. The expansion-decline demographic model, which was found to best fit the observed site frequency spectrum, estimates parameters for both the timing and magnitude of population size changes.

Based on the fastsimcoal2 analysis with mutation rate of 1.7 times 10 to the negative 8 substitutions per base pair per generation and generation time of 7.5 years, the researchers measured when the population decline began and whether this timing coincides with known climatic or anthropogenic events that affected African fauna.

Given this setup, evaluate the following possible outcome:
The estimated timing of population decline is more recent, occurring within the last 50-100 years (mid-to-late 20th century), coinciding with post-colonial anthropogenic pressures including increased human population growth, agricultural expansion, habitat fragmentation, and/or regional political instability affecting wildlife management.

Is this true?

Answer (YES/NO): NO